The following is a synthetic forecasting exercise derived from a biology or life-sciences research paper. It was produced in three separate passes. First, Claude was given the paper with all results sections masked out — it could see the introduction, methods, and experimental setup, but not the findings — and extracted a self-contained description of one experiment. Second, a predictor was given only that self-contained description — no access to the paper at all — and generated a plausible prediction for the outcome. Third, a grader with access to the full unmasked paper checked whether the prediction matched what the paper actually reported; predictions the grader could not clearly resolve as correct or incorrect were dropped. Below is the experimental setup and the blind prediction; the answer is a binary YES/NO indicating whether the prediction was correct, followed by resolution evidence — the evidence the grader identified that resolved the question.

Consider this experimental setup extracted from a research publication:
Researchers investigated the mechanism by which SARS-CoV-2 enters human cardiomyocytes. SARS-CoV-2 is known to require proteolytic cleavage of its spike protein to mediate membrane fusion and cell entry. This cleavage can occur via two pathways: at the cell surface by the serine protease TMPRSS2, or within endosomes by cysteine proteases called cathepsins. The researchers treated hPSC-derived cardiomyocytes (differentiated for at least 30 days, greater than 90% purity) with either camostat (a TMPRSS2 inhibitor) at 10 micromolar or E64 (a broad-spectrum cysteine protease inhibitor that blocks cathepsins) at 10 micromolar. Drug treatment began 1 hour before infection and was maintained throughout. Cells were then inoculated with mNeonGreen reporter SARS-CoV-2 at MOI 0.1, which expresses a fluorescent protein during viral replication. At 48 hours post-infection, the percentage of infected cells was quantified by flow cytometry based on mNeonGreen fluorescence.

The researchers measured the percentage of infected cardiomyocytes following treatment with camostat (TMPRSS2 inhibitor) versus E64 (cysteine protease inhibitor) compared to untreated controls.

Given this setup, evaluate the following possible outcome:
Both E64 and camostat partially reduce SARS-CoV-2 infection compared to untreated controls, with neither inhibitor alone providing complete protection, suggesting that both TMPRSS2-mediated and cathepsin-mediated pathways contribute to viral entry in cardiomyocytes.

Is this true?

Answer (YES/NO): NO